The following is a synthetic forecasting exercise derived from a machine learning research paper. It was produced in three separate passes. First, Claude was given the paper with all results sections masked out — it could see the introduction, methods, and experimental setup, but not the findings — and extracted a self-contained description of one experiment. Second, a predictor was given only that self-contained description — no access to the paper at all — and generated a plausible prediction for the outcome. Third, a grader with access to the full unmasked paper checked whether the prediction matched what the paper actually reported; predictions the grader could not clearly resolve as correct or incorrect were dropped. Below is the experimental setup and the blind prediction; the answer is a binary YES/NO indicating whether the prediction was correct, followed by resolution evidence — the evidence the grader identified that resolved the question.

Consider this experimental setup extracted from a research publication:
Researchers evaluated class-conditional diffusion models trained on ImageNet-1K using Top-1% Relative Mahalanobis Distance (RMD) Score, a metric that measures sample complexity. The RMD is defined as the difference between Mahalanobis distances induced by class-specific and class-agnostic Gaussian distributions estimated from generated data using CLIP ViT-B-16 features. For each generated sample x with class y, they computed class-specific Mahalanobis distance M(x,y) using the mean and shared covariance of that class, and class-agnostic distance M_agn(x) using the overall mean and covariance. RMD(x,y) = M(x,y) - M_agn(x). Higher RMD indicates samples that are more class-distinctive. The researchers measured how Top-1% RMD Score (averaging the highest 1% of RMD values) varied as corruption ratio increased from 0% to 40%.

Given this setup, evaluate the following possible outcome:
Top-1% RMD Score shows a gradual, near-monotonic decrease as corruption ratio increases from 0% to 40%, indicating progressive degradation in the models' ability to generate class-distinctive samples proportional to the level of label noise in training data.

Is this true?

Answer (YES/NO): NO